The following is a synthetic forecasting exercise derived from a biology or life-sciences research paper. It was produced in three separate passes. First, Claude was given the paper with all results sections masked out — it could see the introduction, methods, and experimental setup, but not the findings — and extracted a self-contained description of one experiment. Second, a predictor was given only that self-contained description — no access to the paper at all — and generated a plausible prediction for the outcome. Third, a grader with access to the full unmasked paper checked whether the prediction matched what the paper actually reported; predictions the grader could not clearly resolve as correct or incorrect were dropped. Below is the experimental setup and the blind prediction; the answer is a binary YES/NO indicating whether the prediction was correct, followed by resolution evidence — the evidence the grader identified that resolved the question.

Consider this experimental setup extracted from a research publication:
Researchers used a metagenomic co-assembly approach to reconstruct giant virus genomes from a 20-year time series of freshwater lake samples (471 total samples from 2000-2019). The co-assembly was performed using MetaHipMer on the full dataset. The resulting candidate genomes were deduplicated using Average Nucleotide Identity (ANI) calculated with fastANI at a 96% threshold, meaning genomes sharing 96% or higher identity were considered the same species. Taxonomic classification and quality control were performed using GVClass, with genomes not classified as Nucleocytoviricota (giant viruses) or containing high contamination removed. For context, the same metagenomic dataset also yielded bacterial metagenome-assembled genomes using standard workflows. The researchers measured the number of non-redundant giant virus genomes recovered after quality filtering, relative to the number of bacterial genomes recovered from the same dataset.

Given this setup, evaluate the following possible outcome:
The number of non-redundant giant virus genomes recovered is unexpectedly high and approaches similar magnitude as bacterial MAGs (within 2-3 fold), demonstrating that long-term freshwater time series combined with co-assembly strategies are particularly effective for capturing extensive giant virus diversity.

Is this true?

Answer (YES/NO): YES